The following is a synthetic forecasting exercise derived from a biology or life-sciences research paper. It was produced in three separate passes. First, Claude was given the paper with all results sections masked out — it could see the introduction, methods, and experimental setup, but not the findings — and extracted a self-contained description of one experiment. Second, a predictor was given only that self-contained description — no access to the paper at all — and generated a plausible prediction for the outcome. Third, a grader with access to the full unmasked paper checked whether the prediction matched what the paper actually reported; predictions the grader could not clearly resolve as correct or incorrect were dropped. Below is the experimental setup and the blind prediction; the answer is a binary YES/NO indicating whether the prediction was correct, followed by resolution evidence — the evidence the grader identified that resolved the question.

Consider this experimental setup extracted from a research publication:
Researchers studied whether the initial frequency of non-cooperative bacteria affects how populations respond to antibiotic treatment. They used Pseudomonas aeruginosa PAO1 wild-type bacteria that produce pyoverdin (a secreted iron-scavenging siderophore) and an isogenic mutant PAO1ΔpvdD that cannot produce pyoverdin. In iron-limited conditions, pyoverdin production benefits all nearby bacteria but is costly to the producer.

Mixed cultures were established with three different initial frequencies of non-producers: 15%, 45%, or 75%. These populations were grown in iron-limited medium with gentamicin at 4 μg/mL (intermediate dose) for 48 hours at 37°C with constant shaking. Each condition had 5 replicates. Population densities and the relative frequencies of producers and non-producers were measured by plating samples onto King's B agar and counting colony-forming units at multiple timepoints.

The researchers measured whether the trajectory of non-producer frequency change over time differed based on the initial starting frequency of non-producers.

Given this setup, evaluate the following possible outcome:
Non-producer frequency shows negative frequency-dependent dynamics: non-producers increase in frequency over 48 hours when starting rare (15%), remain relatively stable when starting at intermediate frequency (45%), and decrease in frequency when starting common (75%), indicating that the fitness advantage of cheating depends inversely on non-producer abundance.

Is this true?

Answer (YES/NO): NO